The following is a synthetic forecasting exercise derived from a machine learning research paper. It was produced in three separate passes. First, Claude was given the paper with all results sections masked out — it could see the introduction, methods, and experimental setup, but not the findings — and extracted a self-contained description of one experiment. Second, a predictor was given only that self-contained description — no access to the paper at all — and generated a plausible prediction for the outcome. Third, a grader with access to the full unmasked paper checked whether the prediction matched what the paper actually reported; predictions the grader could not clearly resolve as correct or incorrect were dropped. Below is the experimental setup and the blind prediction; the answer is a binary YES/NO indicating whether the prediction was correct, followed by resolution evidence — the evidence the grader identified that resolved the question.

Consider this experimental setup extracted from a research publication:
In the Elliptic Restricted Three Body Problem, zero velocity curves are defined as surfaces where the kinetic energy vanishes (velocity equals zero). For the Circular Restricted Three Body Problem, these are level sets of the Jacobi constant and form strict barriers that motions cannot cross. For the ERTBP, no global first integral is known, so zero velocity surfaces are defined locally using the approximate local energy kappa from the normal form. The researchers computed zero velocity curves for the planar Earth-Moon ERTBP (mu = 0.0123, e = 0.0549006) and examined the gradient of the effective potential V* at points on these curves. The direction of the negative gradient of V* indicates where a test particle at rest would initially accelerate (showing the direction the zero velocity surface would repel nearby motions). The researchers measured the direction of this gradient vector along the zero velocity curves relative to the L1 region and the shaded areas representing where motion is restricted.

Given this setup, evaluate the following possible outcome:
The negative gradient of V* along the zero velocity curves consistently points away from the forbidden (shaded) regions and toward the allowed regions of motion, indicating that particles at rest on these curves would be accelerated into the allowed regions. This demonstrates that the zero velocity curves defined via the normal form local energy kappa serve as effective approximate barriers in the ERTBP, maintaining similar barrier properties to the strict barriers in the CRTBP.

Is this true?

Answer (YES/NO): YES